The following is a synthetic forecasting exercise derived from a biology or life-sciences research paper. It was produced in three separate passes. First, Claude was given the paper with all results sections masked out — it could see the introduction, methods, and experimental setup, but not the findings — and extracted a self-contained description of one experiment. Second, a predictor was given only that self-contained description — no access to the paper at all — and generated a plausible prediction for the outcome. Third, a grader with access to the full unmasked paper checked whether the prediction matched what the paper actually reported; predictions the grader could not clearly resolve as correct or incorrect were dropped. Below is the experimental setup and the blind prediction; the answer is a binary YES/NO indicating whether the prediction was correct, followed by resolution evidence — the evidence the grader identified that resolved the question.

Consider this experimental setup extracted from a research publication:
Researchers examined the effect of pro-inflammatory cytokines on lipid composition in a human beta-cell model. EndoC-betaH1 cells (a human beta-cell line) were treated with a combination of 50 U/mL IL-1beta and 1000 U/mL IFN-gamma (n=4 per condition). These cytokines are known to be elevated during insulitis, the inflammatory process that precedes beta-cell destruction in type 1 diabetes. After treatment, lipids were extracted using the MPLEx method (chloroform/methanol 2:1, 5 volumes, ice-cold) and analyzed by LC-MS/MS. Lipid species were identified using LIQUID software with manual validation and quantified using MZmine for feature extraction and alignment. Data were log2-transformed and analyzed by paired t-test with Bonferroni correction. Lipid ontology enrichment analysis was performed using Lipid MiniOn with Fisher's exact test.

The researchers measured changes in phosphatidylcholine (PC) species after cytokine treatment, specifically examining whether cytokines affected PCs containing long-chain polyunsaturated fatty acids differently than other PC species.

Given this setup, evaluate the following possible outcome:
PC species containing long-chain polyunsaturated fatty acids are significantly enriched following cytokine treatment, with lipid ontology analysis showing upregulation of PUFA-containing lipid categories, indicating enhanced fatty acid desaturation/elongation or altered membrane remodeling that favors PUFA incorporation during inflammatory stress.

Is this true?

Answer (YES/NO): YES